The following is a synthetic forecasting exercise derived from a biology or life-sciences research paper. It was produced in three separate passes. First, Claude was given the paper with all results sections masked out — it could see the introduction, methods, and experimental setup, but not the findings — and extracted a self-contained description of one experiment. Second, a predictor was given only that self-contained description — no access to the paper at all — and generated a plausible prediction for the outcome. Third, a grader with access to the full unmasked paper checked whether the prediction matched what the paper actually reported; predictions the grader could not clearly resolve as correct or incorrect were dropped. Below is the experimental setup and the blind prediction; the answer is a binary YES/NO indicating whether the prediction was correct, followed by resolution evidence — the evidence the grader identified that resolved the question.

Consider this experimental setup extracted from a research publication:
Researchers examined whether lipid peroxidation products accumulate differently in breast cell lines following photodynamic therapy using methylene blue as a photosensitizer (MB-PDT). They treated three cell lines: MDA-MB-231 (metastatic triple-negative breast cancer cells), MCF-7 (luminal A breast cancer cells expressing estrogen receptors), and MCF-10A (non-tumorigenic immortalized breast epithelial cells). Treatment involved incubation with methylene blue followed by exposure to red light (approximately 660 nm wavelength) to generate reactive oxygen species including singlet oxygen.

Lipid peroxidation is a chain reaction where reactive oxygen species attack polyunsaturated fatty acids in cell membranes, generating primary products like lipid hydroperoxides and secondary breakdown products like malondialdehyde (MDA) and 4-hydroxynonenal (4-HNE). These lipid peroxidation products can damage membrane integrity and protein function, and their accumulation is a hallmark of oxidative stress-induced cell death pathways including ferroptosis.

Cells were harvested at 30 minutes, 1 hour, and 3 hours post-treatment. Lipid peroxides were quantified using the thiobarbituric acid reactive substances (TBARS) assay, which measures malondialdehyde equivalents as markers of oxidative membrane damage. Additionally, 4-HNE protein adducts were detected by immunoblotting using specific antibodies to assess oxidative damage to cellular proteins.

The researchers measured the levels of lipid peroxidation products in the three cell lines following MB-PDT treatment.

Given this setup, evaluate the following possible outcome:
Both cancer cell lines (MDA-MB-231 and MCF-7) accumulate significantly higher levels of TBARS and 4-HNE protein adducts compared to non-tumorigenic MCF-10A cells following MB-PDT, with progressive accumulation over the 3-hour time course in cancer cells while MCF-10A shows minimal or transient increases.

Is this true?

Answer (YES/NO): NO